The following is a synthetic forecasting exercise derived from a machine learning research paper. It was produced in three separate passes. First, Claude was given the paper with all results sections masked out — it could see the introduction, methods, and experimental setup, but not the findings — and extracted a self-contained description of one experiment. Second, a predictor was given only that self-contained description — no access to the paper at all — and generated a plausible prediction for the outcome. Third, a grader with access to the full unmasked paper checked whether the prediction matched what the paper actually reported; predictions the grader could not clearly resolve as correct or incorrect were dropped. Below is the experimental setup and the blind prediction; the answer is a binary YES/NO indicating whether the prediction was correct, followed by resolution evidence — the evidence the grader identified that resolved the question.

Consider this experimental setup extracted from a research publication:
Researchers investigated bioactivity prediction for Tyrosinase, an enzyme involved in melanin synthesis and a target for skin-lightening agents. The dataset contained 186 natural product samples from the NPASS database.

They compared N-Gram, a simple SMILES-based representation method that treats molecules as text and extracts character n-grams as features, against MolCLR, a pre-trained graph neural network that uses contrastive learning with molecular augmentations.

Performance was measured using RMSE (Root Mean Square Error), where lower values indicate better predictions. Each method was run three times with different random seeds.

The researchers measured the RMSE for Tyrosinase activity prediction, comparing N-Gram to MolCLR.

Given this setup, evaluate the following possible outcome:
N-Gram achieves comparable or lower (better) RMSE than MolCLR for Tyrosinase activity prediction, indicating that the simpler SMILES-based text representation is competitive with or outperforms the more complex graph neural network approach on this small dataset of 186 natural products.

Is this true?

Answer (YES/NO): YES